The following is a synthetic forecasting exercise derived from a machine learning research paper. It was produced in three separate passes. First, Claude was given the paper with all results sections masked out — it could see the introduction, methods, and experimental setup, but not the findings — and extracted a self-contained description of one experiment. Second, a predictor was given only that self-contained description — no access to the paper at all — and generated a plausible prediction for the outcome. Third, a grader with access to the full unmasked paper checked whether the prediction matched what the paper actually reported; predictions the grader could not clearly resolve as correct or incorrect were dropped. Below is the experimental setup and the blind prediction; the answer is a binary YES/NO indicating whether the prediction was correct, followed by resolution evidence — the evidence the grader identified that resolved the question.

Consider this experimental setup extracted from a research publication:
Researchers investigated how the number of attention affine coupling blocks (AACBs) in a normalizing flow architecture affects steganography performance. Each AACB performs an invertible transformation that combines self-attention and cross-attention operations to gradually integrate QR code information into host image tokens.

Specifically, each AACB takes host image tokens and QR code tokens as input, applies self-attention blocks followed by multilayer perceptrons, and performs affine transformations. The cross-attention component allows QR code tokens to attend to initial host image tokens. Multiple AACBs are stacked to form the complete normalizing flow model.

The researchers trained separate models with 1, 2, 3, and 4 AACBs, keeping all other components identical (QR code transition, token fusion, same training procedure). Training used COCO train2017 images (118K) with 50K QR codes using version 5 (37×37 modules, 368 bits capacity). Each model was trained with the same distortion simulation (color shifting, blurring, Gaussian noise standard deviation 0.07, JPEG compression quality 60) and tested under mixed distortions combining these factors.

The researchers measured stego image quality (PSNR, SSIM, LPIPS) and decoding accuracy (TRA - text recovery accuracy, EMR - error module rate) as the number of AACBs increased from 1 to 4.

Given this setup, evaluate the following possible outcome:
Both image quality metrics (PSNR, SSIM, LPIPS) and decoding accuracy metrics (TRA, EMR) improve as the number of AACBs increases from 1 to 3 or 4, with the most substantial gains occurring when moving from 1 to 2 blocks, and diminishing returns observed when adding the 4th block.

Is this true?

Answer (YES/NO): NO